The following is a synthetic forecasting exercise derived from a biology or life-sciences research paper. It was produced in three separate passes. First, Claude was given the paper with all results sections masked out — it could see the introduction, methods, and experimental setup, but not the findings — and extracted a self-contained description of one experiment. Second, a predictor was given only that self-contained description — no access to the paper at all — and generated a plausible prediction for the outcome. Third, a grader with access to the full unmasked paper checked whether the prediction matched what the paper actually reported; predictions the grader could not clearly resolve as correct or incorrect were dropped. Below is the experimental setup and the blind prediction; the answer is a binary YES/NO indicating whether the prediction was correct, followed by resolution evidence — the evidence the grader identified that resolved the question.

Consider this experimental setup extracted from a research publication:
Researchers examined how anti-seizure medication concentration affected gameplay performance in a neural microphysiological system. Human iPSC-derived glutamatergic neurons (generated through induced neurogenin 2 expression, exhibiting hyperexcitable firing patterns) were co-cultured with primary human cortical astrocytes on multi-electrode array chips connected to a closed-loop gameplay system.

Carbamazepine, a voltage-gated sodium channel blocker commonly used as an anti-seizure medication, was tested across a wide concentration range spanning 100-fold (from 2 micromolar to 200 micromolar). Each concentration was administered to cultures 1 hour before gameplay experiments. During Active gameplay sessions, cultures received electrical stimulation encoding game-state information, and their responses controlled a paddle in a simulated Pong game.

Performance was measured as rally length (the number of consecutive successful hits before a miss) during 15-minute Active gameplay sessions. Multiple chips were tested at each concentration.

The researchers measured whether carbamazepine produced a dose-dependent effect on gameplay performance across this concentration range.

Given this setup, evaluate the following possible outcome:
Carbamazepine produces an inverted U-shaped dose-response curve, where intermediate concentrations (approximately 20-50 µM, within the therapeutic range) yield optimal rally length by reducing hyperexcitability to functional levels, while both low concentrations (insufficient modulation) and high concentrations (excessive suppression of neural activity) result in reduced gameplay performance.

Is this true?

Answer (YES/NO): NO